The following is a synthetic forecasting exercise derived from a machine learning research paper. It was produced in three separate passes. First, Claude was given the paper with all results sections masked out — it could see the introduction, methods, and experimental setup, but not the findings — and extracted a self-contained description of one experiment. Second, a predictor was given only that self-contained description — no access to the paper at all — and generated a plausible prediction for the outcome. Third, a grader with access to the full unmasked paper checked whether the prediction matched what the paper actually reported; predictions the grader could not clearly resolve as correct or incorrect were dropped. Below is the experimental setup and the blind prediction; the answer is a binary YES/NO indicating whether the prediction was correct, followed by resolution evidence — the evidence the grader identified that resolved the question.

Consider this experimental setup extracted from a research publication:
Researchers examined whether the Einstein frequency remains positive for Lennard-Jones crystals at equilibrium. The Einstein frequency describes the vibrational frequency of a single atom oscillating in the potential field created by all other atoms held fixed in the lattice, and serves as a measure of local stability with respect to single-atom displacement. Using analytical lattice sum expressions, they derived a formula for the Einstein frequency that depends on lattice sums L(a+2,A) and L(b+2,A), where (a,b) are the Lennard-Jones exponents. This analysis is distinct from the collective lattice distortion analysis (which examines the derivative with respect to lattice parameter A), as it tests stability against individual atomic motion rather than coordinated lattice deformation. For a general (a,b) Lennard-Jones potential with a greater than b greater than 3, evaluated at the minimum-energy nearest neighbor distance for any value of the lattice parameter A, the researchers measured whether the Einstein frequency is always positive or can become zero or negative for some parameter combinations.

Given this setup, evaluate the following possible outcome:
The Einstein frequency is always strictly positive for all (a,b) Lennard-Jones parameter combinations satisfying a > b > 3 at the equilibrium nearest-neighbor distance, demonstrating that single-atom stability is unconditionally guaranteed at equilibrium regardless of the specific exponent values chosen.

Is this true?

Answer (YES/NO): YES